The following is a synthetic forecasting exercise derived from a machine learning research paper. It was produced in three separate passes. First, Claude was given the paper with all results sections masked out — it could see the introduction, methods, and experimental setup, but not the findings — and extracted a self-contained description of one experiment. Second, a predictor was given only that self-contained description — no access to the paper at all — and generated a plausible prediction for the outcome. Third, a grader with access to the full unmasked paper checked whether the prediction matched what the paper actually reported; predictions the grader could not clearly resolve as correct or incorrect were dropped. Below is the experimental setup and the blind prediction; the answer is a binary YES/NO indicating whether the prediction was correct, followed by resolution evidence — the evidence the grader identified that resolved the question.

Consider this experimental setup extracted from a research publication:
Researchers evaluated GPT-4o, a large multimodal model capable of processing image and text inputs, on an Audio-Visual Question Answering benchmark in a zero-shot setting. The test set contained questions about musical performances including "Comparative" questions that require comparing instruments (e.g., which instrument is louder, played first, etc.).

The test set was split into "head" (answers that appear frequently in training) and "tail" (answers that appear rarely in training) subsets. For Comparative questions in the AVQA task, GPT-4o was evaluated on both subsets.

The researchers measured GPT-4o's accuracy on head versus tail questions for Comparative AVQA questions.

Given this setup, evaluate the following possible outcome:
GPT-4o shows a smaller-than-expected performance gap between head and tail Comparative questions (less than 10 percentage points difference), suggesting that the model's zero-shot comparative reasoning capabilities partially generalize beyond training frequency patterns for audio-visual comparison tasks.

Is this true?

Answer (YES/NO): NO